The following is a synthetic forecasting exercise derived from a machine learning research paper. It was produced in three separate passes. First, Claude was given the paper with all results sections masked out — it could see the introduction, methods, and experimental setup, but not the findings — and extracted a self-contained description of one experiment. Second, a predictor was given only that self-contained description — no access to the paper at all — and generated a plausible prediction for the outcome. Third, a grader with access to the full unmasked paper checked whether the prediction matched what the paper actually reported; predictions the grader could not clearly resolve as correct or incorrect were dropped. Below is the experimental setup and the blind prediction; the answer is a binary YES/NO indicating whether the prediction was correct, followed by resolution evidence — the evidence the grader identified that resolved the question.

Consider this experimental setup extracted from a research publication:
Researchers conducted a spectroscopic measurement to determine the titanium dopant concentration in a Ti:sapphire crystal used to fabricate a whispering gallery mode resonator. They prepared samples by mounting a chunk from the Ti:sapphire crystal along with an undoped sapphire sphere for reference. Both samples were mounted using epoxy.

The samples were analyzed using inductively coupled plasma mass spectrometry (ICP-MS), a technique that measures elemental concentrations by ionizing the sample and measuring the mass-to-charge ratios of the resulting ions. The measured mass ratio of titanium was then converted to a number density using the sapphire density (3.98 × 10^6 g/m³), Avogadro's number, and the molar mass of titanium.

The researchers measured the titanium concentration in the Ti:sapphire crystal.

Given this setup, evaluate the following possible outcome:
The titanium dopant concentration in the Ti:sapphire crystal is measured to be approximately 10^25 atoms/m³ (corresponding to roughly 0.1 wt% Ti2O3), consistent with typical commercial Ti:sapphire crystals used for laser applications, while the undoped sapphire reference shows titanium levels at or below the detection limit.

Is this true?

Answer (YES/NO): NO